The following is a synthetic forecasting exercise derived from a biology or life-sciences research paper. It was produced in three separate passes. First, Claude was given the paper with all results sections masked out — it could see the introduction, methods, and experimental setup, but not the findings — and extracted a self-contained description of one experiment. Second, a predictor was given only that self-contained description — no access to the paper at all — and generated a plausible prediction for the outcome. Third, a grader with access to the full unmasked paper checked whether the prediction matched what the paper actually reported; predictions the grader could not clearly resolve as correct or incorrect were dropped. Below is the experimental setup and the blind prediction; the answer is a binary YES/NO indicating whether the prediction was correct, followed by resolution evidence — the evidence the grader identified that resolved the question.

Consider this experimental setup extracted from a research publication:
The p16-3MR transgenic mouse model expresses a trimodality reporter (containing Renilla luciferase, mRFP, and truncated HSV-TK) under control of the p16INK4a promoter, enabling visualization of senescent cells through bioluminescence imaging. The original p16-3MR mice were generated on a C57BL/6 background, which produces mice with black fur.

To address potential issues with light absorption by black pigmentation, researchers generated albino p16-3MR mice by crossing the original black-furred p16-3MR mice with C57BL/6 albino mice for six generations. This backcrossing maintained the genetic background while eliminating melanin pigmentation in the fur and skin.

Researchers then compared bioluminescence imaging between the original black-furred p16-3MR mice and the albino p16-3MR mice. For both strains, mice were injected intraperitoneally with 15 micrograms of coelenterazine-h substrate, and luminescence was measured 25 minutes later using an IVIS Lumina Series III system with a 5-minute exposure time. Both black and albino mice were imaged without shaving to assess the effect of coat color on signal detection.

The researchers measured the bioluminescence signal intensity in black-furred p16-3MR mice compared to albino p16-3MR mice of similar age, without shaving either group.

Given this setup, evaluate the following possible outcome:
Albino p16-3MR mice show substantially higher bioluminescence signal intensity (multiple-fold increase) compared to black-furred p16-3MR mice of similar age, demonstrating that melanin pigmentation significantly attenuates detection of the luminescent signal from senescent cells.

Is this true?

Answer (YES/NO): NO